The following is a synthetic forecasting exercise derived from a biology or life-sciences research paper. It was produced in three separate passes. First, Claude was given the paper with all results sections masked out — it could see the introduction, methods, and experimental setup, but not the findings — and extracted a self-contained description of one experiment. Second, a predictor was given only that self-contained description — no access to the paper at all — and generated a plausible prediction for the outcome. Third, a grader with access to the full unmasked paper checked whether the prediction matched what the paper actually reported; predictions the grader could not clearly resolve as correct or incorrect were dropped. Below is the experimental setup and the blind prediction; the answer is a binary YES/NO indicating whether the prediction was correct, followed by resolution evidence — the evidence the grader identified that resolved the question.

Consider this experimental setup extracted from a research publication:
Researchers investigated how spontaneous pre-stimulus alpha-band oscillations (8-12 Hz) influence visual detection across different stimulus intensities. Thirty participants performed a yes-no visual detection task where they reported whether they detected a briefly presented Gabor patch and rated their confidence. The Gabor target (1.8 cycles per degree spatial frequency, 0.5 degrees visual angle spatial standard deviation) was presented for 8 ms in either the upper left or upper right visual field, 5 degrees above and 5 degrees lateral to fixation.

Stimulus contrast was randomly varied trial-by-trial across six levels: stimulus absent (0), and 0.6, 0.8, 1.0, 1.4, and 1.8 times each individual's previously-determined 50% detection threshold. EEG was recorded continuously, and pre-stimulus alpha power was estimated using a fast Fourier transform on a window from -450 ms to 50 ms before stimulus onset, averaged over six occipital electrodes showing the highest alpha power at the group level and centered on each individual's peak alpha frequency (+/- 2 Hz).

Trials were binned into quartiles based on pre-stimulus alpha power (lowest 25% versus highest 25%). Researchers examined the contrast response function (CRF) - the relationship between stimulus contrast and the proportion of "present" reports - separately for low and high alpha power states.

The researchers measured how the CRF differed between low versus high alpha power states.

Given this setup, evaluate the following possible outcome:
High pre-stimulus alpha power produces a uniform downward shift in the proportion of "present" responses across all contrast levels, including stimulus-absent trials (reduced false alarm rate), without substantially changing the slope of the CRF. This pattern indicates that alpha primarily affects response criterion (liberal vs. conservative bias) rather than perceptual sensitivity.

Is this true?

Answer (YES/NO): YES